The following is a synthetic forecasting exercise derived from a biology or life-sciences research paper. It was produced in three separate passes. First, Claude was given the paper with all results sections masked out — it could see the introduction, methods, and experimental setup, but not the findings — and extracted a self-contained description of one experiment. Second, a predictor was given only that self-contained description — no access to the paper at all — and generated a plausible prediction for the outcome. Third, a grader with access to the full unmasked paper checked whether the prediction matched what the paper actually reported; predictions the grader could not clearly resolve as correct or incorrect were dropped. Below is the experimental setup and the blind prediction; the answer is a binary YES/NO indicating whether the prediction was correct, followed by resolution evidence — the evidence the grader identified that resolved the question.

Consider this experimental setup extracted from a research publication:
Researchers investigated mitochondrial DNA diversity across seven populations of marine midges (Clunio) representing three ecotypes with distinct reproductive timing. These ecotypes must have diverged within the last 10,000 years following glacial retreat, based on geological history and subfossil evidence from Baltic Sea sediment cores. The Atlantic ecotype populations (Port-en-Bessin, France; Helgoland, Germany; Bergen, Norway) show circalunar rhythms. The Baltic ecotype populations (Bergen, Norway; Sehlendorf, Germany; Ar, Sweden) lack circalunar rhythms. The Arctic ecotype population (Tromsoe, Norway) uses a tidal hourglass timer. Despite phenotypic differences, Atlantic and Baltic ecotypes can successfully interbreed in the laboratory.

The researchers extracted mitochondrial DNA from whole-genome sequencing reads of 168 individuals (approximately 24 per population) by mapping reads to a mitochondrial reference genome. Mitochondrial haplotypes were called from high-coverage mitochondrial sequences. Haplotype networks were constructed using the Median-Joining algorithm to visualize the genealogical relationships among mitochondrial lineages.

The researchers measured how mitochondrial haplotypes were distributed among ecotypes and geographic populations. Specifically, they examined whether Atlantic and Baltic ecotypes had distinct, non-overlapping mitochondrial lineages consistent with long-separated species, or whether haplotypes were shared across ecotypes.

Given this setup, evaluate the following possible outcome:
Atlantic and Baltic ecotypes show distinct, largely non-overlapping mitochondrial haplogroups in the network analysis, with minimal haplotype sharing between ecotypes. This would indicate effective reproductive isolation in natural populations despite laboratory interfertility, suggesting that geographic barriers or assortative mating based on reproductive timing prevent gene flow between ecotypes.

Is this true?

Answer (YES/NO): NO